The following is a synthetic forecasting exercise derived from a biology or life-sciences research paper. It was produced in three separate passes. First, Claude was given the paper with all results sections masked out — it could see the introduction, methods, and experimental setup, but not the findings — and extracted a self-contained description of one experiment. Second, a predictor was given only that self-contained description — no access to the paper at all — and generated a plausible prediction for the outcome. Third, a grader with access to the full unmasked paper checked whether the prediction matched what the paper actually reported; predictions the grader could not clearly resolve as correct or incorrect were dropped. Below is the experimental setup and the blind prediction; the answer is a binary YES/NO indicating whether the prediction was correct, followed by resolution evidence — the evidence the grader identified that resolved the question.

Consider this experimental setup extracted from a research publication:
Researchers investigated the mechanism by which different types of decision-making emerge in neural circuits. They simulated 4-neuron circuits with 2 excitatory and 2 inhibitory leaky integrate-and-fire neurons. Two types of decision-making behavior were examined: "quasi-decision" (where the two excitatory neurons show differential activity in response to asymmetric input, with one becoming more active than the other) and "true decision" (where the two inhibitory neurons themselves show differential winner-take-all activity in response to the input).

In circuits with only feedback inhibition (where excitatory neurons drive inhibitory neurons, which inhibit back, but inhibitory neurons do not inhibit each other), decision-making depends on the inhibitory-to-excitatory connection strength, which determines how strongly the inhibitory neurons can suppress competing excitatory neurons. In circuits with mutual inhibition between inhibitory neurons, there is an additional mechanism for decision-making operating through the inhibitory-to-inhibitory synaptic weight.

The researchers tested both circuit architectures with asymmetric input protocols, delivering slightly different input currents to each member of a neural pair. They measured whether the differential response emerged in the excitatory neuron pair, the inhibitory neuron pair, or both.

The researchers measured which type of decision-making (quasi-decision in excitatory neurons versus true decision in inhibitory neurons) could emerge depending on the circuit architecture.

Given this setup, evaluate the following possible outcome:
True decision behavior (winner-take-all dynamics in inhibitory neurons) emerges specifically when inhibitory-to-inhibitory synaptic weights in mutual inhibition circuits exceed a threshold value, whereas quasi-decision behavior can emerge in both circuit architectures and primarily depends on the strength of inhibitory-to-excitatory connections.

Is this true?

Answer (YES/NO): NO